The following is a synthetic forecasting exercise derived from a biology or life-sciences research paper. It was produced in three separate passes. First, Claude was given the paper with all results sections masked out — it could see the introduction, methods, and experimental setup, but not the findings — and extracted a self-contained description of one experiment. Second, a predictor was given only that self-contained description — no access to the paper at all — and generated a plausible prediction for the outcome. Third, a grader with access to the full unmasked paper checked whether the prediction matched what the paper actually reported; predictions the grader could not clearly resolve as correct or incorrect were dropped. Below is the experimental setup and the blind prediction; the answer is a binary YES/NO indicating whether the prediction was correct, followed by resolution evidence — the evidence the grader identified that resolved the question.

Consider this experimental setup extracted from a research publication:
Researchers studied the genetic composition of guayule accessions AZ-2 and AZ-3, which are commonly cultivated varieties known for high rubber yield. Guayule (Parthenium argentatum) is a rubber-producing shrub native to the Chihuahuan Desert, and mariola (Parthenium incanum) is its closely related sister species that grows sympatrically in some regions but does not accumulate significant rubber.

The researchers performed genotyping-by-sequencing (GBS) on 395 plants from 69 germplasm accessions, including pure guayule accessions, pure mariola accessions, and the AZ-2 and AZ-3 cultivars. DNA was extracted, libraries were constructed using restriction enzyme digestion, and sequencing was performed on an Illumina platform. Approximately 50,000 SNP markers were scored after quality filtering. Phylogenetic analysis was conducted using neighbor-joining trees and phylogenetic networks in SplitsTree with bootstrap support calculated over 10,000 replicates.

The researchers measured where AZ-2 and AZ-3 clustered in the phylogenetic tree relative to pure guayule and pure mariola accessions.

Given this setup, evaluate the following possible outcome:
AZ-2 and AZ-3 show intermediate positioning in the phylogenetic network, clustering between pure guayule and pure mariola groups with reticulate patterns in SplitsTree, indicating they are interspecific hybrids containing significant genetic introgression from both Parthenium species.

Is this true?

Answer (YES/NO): NO